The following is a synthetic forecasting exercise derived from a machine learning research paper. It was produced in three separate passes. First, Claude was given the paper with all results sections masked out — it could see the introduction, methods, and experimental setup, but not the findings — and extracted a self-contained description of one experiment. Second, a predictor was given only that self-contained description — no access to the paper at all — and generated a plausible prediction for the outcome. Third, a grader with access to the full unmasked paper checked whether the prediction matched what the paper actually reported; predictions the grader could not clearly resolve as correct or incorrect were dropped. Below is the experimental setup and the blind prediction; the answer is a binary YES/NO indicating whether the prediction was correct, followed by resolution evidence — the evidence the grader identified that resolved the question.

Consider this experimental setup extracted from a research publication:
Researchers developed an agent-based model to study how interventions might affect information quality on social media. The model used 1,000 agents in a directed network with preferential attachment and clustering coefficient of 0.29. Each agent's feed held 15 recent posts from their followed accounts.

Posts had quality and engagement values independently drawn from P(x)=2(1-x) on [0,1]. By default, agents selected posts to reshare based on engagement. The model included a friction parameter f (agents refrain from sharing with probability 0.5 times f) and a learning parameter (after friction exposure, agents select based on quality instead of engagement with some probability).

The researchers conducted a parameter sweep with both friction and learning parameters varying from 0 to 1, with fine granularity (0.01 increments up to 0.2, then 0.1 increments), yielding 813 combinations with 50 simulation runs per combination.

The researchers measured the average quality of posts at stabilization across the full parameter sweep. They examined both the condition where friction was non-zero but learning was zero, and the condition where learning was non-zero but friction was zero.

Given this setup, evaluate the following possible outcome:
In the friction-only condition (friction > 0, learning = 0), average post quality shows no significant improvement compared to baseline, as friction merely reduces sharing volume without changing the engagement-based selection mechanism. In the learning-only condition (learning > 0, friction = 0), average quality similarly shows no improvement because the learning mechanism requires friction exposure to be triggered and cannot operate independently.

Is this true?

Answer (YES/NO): YES